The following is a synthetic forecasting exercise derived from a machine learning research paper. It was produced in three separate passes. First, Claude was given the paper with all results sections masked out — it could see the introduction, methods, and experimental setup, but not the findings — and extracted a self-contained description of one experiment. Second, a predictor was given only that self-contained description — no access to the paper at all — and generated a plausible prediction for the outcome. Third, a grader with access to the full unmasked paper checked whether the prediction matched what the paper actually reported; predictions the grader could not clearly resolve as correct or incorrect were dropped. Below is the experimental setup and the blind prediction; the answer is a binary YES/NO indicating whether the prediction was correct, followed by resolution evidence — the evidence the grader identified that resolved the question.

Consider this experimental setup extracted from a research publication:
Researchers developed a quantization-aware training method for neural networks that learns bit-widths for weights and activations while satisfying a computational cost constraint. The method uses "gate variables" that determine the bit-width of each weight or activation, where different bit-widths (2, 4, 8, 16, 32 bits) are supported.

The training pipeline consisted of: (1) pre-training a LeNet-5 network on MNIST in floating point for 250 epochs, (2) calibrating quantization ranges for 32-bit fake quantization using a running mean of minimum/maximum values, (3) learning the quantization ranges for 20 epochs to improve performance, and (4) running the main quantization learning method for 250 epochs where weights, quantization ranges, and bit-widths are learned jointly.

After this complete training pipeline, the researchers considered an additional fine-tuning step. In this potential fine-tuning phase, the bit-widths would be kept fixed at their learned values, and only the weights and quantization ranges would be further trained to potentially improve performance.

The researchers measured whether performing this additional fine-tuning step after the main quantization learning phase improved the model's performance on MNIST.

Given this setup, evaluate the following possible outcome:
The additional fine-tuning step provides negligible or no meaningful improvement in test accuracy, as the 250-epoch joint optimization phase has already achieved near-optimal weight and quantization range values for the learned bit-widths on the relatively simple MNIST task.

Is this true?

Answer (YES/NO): YES